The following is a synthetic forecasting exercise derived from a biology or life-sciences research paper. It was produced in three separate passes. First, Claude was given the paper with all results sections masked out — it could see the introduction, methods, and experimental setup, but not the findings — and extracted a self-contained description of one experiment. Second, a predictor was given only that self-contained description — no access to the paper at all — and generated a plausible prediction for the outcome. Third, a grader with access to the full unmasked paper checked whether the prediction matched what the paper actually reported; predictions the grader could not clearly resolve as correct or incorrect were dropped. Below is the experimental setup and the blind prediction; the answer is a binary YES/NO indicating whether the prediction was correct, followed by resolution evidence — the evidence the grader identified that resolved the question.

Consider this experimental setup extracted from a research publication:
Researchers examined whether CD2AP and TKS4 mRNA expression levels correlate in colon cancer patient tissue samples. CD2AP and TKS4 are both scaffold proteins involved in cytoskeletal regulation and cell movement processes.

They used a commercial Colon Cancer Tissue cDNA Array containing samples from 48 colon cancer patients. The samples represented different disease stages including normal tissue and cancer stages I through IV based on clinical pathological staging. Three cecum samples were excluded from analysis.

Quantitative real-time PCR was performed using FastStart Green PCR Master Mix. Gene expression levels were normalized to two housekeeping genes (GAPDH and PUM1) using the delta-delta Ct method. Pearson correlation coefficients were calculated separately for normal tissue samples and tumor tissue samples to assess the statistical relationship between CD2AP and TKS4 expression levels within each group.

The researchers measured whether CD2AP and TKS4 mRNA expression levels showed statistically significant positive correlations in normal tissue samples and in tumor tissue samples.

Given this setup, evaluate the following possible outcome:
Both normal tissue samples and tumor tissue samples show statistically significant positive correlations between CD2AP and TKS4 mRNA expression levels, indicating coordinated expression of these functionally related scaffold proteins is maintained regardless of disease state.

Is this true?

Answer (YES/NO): NO